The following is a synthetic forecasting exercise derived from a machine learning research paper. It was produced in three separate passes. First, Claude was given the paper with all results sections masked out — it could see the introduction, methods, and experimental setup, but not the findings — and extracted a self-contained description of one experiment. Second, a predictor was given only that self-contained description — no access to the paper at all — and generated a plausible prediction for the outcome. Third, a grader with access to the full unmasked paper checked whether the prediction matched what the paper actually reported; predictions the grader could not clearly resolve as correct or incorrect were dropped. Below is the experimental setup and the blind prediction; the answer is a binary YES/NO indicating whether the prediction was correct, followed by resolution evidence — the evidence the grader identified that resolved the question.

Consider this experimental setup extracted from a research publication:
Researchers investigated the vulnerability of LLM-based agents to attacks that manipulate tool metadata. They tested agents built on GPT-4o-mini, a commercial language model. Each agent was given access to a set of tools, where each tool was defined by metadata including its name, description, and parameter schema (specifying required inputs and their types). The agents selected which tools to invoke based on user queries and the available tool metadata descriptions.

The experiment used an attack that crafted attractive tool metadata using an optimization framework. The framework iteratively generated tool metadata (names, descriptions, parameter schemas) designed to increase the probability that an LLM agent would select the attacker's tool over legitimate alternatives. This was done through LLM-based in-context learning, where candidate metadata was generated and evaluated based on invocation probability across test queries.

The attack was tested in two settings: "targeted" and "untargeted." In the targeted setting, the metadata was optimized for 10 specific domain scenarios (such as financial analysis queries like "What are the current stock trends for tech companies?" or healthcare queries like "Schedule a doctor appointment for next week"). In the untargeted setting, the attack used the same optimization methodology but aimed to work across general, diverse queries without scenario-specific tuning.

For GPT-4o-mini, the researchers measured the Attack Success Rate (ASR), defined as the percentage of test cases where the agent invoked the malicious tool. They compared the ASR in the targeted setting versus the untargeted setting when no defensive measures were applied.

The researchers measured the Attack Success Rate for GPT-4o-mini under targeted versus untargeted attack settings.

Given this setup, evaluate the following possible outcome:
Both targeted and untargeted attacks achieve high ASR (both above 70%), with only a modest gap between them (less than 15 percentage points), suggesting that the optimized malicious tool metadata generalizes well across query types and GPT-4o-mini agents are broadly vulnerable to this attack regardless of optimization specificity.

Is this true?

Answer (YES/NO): NO